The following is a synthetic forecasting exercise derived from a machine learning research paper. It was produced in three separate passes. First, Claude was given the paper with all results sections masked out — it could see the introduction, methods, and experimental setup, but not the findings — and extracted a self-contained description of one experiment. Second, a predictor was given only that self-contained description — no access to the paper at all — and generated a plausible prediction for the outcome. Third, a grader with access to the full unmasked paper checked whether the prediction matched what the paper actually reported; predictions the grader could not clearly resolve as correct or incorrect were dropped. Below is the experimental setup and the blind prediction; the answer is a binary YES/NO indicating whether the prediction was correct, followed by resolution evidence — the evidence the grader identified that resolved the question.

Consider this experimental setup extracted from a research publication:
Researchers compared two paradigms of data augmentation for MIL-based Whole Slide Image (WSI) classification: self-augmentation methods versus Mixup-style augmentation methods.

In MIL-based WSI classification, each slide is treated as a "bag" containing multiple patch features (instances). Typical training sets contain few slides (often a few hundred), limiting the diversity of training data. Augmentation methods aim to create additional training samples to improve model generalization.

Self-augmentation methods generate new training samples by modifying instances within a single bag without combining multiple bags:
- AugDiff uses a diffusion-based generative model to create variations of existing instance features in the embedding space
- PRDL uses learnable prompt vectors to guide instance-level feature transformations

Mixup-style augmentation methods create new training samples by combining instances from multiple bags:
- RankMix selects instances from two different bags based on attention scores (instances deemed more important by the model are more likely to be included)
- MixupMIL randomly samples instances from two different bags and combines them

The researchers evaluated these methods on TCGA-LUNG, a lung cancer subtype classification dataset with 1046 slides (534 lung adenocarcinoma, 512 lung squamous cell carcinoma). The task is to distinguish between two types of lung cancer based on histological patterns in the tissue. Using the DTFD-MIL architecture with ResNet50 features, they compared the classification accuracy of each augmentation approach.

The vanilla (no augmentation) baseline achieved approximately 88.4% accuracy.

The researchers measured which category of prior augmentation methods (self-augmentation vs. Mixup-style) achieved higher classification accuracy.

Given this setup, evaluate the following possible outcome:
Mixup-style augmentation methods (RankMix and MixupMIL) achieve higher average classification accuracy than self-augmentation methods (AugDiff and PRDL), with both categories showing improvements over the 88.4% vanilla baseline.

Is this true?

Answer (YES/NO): NO